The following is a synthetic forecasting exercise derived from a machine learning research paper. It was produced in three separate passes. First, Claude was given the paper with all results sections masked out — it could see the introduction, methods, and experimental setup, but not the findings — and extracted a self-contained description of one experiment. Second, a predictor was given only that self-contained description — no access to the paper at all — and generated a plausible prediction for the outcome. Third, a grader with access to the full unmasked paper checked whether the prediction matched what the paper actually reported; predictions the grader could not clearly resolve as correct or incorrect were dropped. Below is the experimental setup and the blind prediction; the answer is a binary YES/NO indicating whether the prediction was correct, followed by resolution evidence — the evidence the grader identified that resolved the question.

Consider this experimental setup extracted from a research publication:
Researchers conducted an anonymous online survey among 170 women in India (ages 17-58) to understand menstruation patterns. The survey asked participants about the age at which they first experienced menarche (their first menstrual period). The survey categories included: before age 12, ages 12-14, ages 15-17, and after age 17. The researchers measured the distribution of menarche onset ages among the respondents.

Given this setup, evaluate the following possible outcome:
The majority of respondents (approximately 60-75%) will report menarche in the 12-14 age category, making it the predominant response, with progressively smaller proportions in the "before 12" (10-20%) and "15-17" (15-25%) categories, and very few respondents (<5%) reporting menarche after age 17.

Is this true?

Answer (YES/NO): NO